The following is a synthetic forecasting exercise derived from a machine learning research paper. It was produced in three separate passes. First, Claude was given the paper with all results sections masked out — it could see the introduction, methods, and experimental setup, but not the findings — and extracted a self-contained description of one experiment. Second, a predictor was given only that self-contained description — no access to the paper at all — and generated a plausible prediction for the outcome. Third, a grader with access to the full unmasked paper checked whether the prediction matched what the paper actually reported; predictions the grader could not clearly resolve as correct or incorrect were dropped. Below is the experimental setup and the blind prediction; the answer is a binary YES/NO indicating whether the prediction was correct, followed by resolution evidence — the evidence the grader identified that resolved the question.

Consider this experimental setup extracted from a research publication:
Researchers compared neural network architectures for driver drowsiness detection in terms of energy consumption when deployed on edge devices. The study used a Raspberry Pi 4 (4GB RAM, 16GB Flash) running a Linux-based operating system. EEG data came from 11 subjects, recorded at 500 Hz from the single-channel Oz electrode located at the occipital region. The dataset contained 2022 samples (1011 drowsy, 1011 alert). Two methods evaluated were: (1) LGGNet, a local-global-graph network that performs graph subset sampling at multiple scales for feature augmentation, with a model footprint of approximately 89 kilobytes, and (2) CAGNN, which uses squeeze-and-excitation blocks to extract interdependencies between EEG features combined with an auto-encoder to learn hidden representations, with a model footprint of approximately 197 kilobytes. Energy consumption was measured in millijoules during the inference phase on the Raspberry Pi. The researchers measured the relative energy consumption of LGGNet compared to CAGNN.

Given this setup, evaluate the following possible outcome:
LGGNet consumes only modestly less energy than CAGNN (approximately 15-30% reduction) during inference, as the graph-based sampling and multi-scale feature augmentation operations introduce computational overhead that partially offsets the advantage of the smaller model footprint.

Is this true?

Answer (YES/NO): NO